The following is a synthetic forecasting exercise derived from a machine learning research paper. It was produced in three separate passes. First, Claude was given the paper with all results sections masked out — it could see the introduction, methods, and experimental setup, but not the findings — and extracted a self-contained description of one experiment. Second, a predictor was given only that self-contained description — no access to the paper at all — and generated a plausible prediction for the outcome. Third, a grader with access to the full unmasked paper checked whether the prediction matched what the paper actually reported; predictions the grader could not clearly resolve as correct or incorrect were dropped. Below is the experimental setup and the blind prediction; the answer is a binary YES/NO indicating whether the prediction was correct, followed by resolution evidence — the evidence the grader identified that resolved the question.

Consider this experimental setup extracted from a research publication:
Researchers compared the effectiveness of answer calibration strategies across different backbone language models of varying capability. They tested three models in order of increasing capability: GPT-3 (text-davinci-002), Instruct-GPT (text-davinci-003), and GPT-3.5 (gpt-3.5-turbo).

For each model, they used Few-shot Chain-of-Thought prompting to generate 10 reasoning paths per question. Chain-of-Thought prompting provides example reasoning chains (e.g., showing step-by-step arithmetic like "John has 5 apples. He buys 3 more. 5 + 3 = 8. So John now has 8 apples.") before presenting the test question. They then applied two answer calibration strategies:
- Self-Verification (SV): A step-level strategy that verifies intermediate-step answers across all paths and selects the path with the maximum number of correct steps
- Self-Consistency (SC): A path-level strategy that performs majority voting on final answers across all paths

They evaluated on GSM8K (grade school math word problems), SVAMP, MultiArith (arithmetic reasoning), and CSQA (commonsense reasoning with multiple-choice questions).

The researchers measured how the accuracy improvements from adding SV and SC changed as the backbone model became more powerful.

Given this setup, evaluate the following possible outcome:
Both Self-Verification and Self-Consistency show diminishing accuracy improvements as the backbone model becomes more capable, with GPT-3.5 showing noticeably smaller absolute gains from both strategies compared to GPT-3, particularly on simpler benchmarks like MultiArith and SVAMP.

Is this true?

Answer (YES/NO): NO